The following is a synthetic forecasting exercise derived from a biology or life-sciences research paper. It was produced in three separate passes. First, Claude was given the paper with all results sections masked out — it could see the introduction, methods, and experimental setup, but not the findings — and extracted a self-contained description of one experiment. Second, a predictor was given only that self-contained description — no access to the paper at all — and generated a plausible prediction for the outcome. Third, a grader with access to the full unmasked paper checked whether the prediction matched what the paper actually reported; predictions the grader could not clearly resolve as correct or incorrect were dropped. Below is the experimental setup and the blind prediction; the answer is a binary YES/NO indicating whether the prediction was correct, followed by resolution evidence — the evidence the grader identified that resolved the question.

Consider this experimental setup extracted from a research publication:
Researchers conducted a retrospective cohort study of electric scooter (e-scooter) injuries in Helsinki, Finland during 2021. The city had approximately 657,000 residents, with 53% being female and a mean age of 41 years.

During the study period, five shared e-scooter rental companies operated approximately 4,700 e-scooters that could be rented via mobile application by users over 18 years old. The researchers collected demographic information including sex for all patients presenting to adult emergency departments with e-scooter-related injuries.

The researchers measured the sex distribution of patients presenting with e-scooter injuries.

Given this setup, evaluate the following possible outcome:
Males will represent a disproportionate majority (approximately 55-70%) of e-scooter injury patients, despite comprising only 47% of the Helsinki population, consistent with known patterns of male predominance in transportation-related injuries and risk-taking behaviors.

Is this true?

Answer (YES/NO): YES